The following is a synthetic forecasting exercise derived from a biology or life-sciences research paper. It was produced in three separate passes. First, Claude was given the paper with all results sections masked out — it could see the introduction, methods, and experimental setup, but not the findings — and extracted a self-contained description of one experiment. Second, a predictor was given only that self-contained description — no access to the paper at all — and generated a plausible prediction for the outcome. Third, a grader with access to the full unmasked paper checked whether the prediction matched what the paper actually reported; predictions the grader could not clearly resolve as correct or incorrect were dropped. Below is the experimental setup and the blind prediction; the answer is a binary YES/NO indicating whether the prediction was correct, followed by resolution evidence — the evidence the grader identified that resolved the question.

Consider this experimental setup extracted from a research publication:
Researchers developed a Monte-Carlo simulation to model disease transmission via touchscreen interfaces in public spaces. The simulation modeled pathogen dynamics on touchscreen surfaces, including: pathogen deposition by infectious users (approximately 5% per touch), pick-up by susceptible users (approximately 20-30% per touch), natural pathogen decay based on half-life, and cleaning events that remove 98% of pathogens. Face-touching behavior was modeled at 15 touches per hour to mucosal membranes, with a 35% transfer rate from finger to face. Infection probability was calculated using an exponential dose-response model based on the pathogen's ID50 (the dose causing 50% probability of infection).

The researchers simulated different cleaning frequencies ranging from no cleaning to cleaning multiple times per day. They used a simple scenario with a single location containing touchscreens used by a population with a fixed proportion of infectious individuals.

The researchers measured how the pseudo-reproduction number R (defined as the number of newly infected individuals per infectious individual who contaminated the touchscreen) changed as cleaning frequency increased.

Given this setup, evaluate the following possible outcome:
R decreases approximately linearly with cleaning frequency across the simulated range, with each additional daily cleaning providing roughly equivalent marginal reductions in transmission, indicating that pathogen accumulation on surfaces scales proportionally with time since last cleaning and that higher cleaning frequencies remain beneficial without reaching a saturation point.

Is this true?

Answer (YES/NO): NO